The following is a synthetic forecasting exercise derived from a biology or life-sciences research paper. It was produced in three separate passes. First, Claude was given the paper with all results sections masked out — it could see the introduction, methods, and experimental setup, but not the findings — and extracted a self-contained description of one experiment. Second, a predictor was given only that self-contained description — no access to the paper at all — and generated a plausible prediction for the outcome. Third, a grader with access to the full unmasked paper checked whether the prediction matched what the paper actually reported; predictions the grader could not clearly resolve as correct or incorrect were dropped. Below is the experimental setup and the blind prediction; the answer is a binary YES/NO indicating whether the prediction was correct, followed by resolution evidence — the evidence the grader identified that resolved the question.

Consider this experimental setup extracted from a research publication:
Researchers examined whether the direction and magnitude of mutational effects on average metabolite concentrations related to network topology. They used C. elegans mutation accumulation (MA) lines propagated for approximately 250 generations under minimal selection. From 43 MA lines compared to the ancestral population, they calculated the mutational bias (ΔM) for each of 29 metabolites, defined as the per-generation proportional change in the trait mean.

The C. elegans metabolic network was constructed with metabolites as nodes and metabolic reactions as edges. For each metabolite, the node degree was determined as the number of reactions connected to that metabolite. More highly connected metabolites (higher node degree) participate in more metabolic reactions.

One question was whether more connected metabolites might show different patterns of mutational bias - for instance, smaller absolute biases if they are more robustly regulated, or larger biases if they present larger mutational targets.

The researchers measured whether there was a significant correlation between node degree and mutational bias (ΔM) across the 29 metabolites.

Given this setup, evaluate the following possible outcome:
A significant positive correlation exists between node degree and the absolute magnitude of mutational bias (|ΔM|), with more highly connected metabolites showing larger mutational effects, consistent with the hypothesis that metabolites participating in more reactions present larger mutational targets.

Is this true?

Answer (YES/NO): NO